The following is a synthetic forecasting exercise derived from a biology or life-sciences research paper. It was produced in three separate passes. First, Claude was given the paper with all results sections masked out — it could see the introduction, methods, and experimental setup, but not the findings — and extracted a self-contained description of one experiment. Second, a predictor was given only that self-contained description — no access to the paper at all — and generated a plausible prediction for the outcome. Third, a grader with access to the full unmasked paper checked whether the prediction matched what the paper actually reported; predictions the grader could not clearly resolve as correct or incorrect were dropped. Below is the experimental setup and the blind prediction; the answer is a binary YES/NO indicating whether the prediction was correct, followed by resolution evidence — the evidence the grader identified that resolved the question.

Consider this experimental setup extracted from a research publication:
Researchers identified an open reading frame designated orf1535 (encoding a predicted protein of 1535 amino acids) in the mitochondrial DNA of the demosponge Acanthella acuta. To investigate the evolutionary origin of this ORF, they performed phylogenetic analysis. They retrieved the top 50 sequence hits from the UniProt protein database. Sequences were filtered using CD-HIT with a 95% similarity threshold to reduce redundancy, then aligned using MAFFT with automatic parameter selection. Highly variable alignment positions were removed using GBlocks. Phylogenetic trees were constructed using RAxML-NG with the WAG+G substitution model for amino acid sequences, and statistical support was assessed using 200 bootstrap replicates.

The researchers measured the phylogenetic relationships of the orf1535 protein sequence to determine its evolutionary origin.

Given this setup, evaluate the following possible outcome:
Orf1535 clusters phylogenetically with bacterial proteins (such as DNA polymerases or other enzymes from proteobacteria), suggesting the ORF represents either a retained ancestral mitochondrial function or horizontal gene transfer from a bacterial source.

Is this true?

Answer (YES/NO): NO